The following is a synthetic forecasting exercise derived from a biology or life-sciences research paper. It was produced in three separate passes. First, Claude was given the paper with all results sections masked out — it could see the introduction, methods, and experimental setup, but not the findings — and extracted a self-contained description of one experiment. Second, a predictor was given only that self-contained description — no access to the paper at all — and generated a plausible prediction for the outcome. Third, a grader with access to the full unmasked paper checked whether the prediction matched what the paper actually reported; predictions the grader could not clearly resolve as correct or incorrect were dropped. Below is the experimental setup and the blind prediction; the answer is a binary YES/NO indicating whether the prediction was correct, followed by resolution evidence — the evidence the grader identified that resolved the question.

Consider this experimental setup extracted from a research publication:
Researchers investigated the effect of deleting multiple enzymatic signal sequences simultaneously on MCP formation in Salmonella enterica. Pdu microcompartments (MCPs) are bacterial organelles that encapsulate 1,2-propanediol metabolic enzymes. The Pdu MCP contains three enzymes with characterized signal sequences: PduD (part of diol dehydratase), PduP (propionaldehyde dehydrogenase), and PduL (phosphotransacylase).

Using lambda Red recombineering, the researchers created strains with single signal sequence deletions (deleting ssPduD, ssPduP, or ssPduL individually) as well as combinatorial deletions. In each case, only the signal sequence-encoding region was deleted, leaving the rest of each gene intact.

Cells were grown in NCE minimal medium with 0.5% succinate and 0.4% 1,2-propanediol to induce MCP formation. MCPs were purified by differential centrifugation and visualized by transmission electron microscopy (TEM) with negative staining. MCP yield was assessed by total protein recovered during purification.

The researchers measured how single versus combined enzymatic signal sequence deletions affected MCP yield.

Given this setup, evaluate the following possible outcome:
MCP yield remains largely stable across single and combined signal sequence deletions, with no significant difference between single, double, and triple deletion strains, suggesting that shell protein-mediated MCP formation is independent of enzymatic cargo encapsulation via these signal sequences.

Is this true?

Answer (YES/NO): NO